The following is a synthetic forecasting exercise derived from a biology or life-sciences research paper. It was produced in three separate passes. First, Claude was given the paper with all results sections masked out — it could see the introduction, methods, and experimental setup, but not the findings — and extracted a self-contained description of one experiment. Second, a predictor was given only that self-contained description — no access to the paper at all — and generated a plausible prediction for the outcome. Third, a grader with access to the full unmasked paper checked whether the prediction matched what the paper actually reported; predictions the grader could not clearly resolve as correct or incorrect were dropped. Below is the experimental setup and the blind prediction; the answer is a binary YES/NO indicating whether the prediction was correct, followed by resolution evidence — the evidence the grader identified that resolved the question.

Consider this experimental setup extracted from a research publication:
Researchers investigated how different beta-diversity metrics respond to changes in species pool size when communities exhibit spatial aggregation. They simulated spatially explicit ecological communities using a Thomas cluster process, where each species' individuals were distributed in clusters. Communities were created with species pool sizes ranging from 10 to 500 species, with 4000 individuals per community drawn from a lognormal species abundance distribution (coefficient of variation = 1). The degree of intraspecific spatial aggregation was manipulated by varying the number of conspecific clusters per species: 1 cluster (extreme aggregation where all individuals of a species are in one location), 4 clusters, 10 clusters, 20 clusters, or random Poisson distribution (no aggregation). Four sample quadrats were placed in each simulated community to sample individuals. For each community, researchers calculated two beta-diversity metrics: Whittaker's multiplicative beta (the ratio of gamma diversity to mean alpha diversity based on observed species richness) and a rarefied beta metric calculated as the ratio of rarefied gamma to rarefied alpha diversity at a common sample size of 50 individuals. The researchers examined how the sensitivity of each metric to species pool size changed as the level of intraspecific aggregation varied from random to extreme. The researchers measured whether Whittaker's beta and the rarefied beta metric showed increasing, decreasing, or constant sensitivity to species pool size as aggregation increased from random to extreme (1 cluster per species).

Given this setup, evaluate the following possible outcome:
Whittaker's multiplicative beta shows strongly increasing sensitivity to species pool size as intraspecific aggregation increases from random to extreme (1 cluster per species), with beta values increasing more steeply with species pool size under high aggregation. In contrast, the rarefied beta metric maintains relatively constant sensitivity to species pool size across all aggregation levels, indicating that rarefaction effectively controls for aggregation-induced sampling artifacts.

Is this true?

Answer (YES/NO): NO